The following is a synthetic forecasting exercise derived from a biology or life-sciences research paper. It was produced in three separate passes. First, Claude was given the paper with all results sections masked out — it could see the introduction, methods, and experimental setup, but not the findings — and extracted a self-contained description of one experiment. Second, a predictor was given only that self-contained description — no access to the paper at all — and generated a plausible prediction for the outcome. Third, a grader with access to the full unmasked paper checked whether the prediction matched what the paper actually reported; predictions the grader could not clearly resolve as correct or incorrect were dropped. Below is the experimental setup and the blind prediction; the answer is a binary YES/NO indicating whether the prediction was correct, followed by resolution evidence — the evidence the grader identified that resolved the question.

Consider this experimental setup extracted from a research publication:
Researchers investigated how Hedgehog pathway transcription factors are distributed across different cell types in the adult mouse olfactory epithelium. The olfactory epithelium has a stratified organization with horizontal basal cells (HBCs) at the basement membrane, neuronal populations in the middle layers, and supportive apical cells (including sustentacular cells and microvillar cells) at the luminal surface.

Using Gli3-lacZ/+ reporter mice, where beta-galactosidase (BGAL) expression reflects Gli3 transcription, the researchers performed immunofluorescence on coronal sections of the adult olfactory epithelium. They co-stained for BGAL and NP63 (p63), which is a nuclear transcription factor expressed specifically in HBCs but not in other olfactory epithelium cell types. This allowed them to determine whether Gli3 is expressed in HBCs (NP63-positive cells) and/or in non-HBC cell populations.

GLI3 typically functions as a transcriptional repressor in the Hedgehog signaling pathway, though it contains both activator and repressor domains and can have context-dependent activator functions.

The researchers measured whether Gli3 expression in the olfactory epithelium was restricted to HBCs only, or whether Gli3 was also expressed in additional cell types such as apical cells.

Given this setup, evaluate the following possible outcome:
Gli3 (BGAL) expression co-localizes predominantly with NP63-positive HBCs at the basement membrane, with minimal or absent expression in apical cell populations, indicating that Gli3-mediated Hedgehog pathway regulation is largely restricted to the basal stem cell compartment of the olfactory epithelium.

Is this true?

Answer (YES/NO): NO